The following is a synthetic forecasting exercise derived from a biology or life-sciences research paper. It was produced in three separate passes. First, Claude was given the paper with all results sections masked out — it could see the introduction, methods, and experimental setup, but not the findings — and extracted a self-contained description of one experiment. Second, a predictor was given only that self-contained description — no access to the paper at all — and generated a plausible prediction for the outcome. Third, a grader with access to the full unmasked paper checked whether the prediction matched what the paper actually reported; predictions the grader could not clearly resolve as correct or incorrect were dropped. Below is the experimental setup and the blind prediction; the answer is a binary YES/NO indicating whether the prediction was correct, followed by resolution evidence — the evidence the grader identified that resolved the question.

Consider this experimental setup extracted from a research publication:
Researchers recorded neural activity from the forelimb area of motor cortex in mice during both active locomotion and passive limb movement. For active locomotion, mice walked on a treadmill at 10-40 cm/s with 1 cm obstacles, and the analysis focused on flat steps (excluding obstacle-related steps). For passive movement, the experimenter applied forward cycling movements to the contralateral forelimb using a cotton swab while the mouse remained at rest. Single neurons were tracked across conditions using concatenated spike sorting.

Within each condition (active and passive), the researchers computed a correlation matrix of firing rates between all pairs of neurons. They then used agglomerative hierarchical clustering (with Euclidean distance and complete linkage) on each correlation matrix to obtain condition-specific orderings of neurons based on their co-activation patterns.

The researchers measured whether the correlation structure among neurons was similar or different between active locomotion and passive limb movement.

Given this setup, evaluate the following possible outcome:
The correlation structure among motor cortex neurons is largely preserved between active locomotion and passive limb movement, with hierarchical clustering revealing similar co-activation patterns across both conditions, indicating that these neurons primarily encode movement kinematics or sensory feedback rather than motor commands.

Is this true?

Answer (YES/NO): NO